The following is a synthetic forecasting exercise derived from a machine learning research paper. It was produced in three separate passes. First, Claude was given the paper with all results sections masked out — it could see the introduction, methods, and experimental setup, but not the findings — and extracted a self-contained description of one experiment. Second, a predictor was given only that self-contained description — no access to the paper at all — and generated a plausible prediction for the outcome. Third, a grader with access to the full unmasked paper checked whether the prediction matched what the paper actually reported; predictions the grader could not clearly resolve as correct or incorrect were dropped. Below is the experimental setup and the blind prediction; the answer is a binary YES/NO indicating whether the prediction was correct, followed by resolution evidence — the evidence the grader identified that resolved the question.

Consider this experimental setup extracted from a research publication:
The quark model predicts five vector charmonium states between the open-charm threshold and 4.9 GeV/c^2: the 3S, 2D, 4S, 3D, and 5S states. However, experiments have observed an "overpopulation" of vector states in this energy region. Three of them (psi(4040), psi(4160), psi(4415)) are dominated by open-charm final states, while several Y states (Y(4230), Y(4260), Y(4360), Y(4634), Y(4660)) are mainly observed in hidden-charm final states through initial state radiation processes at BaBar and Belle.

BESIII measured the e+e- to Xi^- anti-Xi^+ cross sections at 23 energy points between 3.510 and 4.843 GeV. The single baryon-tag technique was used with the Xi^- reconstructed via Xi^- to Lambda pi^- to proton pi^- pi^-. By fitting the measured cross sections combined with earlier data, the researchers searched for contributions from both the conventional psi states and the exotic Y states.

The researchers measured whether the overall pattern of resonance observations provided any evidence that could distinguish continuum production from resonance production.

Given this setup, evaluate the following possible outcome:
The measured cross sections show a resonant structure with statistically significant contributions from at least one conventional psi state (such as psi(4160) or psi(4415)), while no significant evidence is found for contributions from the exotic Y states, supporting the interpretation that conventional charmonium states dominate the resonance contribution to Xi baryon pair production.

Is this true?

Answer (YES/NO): NO